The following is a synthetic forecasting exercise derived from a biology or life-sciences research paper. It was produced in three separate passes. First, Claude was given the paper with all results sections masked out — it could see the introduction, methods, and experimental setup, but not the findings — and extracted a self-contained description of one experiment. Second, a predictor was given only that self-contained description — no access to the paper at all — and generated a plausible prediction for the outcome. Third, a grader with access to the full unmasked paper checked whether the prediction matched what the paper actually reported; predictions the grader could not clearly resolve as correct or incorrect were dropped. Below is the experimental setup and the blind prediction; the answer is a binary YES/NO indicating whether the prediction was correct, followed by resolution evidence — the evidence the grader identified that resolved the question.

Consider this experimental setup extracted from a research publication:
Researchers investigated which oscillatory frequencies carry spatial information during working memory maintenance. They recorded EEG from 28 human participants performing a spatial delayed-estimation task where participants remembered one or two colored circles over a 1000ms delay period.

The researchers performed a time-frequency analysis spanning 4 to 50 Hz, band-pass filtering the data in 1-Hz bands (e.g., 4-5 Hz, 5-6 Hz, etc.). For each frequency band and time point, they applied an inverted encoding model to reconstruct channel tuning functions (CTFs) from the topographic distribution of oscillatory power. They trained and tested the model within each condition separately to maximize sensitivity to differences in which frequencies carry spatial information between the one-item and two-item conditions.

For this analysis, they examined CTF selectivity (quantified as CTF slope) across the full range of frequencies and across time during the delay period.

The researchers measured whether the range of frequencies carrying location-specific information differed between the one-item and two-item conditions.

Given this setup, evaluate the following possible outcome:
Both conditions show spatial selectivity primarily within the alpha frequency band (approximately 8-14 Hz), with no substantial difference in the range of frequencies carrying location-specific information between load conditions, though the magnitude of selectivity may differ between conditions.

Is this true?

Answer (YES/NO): YES